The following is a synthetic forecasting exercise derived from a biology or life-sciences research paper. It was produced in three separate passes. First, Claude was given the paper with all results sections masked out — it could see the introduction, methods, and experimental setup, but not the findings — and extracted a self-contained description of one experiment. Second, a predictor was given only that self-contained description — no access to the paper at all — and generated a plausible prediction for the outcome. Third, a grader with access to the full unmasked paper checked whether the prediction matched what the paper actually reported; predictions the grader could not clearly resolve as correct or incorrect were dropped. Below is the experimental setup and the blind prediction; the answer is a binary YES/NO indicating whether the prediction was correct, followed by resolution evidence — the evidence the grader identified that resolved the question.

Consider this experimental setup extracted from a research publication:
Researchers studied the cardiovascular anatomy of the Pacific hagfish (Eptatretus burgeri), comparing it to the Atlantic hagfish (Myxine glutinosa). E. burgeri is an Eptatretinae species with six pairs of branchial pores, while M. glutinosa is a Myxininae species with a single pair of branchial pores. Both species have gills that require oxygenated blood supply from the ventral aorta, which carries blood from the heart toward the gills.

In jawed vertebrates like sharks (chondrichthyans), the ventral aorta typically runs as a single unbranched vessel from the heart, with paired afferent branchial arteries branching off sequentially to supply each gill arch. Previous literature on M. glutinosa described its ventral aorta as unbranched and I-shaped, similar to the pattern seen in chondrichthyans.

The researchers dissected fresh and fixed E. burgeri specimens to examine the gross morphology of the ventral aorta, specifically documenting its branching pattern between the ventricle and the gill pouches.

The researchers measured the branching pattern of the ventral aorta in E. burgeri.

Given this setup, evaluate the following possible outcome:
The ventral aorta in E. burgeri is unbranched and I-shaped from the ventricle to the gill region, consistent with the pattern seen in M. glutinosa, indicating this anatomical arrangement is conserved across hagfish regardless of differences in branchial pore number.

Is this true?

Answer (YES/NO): NO